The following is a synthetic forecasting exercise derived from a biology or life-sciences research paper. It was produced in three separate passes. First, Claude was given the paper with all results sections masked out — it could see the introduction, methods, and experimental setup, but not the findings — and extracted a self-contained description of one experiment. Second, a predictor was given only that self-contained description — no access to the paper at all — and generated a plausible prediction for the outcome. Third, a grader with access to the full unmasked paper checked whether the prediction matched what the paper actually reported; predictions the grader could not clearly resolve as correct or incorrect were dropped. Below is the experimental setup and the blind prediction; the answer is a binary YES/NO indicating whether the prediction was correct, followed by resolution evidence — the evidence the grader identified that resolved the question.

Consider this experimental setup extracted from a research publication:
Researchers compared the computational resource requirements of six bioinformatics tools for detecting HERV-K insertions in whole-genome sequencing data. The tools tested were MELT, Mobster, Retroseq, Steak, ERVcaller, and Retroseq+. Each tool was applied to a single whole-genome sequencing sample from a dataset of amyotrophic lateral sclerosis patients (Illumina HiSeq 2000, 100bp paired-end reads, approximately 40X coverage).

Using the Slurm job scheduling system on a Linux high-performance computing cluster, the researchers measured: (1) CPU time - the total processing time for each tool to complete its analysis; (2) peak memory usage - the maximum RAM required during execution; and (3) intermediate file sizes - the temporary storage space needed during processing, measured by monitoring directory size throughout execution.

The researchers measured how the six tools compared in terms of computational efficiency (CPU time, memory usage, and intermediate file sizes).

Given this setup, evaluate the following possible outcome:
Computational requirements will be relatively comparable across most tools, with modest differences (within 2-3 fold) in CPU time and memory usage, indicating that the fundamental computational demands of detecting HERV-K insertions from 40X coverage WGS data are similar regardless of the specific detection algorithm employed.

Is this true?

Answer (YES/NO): NO